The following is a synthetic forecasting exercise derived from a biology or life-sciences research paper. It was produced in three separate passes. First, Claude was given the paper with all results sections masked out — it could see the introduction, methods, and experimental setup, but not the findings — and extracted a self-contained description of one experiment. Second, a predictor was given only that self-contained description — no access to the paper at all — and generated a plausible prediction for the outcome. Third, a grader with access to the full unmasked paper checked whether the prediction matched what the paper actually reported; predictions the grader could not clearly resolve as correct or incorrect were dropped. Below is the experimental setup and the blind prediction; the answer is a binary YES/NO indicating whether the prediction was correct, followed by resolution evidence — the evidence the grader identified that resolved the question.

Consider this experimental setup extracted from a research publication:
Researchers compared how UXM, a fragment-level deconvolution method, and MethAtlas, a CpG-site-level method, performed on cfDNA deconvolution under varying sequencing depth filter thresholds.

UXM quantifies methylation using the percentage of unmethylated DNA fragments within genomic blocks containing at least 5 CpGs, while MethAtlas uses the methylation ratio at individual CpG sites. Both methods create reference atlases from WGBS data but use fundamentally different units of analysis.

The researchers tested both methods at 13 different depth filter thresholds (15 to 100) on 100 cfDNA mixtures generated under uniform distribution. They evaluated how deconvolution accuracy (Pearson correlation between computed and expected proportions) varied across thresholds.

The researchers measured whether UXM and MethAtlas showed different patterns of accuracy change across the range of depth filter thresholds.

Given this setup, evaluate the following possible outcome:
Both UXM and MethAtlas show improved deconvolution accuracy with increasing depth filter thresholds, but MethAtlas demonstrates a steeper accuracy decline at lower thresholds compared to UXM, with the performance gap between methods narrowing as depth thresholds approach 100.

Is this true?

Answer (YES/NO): NO